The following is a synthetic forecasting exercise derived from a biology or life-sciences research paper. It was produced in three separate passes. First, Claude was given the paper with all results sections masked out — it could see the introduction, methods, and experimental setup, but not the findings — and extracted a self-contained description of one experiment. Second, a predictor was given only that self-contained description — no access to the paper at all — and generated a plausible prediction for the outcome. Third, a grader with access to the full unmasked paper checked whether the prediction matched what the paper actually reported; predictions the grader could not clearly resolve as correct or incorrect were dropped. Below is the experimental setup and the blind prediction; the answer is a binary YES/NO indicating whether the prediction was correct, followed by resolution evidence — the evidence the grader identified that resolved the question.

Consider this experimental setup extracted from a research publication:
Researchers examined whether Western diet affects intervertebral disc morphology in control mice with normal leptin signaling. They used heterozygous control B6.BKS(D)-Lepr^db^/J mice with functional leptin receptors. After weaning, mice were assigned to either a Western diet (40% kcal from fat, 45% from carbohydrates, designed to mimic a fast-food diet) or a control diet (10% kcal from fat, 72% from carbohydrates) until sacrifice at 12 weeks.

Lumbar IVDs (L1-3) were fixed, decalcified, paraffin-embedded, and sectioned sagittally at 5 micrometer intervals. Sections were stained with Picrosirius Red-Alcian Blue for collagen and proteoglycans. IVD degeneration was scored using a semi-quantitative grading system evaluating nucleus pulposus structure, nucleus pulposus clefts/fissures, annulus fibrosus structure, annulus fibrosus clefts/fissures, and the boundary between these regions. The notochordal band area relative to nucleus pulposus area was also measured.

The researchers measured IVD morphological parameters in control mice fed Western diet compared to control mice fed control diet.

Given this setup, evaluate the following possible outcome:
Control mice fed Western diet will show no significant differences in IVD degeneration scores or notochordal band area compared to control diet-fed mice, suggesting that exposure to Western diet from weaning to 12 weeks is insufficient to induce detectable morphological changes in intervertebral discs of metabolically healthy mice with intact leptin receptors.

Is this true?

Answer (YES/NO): YES